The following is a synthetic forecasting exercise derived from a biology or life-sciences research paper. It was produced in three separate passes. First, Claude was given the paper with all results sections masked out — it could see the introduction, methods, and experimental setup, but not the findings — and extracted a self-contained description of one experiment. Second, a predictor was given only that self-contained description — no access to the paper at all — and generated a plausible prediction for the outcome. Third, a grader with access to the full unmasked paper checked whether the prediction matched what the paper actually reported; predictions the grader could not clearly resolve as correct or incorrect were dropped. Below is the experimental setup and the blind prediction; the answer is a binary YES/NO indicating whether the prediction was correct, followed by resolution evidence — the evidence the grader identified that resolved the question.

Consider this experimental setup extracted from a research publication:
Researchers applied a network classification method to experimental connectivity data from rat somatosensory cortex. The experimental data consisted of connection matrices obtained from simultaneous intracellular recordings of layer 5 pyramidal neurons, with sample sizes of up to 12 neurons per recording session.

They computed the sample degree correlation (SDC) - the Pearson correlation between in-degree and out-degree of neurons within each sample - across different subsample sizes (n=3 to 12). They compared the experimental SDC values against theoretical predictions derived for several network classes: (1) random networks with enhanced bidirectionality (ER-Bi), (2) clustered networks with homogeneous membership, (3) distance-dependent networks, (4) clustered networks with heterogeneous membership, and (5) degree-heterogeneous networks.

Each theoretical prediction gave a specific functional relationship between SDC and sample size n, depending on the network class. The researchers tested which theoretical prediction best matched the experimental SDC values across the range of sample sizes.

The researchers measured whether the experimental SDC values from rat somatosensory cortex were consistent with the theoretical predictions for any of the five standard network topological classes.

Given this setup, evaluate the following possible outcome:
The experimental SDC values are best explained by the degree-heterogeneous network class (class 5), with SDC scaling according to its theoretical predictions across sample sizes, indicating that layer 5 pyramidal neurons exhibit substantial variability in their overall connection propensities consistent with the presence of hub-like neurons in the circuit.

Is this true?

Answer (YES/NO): NO